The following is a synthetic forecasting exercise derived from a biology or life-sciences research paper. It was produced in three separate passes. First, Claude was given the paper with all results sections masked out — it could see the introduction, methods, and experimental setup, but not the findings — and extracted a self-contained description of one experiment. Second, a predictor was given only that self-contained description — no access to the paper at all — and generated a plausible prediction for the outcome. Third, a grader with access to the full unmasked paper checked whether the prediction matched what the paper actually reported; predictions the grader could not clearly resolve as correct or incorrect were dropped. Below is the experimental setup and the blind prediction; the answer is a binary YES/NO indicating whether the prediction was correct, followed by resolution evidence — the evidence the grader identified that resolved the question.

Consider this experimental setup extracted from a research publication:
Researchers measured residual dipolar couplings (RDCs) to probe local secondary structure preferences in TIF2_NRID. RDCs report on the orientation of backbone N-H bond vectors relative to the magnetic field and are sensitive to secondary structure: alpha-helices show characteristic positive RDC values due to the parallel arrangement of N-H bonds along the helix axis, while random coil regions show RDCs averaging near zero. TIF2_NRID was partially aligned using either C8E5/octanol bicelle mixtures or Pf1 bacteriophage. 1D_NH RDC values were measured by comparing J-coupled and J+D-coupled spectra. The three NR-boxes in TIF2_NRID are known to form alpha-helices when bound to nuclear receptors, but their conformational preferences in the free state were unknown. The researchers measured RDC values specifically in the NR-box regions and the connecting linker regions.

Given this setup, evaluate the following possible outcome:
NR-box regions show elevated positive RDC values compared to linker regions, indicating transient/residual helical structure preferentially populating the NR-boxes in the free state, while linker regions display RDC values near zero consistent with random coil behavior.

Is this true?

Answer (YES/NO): NO